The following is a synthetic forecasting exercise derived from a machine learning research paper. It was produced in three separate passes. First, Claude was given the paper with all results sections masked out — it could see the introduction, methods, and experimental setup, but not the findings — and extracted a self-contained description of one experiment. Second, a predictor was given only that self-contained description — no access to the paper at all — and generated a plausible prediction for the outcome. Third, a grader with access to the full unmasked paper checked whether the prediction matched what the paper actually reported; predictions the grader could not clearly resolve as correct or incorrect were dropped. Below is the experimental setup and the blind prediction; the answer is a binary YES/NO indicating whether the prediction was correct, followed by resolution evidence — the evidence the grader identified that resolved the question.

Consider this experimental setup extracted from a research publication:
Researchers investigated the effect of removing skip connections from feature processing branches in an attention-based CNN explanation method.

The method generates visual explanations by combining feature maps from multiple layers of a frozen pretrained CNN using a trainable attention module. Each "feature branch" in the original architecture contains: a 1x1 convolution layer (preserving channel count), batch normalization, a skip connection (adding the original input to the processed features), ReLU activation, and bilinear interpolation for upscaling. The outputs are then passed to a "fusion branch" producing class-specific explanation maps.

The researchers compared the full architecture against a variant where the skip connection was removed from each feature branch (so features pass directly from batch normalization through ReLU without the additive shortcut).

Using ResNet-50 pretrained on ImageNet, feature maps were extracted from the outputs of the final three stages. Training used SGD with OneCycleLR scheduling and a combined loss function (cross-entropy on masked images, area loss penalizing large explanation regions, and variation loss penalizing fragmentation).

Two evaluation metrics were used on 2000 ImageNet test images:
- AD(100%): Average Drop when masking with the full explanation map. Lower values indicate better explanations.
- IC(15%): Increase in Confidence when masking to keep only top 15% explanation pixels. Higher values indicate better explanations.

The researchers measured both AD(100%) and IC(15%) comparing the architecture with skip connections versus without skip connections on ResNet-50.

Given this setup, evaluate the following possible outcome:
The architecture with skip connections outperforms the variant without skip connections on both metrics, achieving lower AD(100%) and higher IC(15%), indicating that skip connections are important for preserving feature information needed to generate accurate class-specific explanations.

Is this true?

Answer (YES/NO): NO